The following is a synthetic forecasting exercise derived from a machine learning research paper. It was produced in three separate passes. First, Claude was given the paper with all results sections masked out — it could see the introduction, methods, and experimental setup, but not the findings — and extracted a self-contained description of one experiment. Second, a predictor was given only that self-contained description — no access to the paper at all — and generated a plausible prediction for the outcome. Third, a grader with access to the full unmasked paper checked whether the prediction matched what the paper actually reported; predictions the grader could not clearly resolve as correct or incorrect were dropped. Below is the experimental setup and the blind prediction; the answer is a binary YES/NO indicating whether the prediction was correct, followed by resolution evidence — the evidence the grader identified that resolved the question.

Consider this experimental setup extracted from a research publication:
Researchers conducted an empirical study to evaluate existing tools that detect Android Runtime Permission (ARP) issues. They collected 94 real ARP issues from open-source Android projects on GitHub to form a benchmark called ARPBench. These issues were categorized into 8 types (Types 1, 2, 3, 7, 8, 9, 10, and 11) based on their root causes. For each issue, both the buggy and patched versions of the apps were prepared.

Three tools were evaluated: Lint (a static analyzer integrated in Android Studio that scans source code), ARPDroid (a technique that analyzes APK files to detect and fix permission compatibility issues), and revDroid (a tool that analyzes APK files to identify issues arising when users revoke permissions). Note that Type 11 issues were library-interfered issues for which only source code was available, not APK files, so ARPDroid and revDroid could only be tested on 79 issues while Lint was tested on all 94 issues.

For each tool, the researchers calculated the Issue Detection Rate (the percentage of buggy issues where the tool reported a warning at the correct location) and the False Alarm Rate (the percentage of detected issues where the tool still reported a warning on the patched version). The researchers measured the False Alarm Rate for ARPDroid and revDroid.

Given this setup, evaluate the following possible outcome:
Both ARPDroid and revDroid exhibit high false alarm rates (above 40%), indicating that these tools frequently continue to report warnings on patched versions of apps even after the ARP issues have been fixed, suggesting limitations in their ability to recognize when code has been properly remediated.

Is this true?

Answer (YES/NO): YES